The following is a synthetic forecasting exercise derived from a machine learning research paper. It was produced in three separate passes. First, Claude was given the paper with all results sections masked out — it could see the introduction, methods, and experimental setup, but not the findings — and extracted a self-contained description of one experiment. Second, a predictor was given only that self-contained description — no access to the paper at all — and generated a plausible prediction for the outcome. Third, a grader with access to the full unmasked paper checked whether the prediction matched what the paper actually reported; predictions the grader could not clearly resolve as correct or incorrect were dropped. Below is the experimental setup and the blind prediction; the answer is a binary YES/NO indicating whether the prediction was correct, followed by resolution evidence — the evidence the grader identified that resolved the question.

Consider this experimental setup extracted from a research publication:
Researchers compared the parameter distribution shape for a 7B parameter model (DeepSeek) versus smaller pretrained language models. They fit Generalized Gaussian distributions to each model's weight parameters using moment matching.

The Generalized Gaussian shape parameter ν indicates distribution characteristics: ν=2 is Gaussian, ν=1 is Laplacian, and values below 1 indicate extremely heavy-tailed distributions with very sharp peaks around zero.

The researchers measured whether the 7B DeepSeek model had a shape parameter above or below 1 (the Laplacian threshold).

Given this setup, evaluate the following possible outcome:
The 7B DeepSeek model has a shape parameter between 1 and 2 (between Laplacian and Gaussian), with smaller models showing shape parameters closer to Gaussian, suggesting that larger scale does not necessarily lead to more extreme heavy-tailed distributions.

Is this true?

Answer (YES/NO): NO